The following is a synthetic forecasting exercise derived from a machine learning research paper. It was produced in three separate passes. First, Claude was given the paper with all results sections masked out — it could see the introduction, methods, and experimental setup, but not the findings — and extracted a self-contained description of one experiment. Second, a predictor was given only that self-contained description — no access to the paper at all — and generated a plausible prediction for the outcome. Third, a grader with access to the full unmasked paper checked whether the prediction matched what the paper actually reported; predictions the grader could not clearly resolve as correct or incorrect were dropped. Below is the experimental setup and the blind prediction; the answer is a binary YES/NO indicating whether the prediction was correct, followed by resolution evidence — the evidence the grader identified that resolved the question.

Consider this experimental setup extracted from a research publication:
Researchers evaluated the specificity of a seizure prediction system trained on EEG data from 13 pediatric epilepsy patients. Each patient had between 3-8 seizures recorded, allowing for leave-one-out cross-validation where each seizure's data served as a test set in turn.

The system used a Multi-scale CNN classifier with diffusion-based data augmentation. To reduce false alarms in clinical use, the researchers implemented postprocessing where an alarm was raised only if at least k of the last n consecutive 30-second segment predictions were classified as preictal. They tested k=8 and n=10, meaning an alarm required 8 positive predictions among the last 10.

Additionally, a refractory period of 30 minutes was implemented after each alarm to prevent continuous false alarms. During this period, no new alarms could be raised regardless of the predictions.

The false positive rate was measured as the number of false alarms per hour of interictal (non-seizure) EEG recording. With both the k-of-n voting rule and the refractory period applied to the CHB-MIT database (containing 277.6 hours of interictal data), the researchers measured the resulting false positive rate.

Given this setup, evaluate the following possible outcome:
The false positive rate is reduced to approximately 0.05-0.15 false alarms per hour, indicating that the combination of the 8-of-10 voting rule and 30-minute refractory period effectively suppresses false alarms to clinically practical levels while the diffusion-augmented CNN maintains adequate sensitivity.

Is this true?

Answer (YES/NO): YES